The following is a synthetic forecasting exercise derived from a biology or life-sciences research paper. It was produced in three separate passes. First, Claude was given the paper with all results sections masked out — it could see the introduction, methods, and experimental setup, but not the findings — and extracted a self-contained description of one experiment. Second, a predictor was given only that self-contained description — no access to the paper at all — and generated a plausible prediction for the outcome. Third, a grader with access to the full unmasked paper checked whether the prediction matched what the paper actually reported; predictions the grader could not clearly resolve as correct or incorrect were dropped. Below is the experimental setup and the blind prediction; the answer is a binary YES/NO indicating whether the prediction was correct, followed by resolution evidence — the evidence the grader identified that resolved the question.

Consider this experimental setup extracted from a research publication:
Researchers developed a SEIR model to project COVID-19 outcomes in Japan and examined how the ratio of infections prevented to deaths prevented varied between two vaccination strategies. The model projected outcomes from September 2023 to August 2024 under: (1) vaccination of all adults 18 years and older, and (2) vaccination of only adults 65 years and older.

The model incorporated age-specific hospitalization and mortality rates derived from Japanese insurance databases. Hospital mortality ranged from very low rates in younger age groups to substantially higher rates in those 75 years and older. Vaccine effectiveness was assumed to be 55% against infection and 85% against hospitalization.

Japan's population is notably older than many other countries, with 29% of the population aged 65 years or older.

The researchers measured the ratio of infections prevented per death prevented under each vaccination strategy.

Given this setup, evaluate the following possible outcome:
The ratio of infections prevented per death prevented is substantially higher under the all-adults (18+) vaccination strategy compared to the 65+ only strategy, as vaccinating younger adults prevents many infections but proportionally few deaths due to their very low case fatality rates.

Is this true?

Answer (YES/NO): YES